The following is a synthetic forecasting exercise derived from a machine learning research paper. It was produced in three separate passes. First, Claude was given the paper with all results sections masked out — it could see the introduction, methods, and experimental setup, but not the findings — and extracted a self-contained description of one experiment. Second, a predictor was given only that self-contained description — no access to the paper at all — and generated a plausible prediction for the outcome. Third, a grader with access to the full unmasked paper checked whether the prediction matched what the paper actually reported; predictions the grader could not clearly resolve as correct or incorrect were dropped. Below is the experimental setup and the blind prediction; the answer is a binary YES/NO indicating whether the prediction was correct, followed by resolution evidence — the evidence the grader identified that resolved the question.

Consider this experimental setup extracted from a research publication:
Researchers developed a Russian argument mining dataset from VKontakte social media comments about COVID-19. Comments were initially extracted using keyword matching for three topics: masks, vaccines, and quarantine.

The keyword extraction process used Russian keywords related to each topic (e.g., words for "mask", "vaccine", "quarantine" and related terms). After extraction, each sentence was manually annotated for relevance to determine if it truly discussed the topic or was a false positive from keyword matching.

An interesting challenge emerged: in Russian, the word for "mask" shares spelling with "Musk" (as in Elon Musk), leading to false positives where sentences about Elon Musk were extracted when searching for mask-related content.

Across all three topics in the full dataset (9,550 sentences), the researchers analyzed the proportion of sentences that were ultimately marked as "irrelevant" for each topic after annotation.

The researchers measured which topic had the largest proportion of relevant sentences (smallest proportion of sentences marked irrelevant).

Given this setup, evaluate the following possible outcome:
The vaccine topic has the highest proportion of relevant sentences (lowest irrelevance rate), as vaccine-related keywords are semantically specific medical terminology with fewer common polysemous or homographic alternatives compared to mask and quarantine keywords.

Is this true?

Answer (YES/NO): NO